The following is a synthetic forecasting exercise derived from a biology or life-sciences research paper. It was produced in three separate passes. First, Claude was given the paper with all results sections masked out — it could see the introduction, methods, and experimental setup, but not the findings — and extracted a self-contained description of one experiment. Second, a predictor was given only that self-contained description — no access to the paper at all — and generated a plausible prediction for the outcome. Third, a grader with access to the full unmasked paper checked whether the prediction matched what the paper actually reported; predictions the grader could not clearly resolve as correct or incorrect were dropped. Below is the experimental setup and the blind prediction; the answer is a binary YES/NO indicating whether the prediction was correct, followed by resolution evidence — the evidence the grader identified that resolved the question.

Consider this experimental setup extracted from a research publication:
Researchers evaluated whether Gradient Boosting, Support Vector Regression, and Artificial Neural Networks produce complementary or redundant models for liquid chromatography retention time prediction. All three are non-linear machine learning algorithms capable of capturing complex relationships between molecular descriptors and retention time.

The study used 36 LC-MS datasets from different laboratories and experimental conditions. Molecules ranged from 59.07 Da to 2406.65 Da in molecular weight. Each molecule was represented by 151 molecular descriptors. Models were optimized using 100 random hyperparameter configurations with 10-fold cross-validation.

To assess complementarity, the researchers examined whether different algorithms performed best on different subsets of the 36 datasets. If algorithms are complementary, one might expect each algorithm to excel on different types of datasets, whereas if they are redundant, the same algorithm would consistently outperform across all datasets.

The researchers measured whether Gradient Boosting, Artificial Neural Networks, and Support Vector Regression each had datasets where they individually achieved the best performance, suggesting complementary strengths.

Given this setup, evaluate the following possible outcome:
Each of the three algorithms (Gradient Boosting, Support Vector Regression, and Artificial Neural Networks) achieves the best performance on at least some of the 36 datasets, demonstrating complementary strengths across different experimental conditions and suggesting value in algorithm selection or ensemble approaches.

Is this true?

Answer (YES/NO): YES